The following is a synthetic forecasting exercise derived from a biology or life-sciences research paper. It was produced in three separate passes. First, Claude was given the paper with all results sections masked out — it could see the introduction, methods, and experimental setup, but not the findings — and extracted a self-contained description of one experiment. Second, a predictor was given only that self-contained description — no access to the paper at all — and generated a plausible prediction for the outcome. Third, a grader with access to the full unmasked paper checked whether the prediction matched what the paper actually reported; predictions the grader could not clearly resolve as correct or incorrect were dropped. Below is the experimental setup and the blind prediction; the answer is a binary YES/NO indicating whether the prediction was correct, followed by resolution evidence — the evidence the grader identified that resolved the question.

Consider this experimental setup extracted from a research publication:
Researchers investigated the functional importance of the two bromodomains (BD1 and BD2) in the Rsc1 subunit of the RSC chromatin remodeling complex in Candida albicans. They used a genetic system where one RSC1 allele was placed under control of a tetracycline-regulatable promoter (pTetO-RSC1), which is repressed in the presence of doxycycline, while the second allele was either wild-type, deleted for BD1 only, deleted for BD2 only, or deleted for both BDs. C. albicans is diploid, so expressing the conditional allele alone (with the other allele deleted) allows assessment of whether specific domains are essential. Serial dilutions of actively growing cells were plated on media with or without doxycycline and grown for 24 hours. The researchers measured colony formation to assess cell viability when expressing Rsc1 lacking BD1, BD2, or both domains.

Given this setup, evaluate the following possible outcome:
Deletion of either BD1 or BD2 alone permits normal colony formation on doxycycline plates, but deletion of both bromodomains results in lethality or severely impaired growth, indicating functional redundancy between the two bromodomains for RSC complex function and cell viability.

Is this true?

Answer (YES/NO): NO